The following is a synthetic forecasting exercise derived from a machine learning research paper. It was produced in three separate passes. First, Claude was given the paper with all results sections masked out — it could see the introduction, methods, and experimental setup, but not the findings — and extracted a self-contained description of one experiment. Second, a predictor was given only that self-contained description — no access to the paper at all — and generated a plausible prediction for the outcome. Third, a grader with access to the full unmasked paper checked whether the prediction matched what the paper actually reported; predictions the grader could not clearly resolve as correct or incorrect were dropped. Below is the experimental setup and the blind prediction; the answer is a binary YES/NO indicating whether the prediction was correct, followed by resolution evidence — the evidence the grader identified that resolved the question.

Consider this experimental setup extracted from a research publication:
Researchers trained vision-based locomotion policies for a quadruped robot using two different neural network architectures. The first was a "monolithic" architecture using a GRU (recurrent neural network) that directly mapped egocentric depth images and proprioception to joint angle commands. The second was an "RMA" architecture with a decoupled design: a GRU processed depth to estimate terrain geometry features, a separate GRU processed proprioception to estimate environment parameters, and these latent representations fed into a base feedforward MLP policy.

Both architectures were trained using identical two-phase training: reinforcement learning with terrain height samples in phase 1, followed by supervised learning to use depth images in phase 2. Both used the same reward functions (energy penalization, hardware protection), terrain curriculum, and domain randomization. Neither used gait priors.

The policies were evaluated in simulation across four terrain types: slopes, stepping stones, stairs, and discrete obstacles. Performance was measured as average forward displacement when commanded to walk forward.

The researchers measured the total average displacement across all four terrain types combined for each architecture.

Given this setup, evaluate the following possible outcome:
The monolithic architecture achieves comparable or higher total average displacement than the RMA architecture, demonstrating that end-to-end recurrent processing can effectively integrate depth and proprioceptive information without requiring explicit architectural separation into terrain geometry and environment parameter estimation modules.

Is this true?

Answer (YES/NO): YES